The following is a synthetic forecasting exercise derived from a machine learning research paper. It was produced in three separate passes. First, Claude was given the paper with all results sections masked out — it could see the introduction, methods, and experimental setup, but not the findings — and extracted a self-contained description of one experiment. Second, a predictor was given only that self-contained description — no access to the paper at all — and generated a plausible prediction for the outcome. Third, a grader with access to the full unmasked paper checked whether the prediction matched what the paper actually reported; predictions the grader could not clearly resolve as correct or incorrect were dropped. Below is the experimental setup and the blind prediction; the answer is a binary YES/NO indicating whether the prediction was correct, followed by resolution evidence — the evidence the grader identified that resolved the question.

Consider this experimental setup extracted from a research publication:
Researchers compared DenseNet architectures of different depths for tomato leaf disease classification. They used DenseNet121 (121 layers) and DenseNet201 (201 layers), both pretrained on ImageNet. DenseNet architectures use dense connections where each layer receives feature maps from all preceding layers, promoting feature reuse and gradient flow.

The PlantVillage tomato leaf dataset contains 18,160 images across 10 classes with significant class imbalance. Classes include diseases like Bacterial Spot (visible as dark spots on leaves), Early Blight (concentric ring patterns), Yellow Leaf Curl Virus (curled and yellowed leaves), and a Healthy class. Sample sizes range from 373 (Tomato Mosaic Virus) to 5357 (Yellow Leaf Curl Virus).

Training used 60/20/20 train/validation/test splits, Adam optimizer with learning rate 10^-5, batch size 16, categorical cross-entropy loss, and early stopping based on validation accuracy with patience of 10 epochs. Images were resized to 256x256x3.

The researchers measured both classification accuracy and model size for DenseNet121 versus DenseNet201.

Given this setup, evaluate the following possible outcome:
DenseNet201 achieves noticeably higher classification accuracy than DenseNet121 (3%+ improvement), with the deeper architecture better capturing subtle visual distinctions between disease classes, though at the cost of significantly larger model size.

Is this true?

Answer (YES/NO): NO